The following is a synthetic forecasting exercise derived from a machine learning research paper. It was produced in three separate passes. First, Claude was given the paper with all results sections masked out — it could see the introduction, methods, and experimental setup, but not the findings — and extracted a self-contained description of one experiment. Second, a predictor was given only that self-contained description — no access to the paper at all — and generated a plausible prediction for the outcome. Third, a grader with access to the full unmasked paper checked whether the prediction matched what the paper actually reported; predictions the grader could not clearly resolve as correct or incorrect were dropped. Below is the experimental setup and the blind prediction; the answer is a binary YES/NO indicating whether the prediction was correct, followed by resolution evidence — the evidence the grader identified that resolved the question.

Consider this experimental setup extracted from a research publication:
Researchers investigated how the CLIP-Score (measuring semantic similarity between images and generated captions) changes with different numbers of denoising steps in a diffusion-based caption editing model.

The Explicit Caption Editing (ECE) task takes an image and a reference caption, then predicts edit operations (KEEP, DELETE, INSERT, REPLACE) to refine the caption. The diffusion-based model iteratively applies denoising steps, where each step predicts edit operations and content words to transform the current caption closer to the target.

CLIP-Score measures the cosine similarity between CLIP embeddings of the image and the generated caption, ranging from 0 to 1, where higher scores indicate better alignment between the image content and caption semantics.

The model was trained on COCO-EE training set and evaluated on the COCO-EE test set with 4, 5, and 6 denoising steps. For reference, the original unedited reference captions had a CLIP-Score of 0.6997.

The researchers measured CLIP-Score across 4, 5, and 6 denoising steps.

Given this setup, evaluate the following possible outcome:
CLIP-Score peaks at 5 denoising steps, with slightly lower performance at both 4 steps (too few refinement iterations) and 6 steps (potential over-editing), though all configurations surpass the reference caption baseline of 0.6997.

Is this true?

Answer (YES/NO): NO